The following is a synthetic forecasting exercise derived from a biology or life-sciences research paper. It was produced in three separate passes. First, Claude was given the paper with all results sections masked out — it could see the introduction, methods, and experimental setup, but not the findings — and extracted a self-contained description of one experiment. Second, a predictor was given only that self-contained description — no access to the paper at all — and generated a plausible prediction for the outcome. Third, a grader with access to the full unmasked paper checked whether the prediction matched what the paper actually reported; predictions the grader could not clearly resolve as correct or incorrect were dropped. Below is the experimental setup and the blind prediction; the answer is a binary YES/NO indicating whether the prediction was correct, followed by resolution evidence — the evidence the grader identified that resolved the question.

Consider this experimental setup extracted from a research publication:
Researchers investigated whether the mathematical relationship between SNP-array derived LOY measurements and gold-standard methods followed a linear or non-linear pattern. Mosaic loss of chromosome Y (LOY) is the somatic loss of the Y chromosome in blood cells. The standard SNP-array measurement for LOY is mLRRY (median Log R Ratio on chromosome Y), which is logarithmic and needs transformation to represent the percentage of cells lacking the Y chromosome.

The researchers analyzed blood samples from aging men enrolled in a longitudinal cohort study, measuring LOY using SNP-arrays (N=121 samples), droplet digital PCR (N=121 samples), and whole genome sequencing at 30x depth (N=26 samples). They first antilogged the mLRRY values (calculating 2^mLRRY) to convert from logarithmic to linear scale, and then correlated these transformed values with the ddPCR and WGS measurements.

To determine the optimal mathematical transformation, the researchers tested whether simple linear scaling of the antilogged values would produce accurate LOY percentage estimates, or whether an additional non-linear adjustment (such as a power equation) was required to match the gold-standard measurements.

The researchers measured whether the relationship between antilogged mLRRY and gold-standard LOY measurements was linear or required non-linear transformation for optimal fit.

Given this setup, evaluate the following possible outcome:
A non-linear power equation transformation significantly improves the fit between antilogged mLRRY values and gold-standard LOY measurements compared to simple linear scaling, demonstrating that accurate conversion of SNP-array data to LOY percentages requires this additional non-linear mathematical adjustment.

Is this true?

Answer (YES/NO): YES